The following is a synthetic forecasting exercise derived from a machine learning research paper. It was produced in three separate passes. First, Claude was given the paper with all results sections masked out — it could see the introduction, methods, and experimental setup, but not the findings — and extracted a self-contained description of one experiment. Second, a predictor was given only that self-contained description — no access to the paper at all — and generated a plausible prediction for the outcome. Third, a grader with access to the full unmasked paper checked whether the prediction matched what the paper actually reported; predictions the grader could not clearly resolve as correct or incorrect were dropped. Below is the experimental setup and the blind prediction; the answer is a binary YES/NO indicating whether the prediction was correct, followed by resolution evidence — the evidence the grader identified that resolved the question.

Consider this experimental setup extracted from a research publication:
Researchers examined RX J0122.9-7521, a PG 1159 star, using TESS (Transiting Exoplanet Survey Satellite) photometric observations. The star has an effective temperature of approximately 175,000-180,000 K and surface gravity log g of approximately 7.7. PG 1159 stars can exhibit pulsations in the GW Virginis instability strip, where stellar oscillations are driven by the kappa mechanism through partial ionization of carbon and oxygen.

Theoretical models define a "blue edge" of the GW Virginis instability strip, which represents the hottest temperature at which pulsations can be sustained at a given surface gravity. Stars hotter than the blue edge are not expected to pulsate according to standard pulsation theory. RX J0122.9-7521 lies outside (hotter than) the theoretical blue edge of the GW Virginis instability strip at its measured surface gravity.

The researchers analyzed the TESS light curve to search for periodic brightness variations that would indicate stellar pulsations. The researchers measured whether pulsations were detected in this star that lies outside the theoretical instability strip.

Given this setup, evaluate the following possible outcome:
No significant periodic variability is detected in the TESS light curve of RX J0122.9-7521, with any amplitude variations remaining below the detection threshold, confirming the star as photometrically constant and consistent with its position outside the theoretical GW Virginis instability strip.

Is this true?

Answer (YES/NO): NO